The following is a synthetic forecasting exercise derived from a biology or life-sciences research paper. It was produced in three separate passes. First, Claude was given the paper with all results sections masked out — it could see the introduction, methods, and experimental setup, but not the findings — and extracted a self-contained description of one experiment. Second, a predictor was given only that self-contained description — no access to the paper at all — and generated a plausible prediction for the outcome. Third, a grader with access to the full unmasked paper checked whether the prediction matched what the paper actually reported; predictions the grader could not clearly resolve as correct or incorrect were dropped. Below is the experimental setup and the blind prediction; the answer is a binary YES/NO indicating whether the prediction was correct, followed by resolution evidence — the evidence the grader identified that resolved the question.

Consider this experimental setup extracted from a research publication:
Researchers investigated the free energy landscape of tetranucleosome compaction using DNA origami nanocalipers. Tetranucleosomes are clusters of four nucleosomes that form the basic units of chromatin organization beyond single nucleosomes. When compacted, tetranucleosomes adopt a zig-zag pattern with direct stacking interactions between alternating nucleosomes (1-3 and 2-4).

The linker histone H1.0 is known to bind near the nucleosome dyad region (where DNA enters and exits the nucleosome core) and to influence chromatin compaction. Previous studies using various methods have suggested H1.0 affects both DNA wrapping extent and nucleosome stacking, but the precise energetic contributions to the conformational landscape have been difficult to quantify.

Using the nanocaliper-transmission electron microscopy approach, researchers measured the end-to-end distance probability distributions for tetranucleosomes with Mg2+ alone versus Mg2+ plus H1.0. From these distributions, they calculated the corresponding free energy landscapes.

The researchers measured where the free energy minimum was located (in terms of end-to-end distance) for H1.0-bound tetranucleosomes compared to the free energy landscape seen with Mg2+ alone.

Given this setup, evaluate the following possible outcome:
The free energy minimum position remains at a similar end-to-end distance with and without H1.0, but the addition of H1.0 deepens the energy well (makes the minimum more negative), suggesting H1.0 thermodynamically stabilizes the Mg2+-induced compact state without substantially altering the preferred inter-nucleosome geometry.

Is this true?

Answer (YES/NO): NO